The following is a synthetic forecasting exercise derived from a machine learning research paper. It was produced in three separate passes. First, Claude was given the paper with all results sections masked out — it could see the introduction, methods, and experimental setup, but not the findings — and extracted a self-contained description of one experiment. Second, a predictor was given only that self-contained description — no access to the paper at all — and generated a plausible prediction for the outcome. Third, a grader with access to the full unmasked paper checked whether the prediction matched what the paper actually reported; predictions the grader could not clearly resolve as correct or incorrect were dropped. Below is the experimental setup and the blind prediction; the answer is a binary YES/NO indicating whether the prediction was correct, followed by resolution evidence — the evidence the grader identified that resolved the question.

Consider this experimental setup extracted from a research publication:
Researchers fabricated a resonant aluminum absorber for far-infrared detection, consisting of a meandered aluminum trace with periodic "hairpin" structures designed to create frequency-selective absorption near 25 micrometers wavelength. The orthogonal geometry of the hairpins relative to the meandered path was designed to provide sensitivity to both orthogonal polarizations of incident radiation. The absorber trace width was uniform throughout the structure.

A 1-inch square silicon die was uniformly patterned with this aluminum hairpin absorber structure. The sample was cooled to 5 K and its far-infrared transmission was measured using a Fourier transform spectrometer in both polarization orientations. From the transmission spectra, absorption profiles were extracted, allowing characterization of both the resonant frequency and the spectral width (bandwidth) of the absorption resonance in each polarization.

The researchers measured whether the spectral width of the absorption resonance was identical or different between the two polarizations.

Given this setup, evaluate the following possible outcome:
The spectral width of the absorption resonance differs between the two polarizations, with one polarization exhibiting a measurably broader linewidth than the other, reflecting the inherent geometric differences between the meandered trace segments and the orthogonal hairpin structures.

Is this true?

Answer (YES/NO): YES